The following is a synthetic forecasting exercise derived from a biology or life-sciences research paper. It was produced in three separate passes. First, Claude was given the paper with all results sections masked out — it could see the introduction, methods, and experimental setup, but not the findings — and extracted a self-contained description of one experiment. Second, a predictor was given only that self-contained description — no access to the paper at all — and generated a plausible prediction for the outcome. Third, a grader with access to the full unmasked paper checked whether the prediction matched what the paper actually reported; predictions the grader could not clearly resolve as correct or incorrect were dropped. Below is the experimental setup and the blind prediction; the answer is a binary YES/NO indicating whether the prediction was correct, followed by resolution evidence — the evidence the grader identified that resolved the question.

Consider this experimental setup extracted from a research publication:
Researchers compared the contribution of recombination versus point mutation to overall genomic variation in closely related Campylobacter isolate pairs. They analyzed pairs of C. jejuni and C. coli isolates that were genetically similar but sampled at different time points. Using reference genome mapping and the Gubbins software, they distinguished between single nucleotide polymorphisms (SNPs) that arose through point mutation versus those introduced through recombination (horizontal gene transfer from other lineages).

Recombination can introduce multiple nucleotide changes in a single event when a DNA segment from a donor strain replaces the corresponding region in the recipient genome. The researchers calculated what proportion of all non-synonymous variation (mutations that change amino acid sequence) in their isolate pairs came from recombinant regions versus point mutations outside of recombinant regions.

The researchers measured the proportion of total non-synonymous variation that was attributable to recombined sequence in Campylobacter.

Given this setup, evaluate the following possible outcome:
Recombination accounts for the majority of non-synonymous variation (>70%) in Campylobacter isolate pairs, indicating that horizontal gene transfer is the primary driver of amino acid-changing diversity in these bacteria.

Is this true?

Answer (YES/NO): YES